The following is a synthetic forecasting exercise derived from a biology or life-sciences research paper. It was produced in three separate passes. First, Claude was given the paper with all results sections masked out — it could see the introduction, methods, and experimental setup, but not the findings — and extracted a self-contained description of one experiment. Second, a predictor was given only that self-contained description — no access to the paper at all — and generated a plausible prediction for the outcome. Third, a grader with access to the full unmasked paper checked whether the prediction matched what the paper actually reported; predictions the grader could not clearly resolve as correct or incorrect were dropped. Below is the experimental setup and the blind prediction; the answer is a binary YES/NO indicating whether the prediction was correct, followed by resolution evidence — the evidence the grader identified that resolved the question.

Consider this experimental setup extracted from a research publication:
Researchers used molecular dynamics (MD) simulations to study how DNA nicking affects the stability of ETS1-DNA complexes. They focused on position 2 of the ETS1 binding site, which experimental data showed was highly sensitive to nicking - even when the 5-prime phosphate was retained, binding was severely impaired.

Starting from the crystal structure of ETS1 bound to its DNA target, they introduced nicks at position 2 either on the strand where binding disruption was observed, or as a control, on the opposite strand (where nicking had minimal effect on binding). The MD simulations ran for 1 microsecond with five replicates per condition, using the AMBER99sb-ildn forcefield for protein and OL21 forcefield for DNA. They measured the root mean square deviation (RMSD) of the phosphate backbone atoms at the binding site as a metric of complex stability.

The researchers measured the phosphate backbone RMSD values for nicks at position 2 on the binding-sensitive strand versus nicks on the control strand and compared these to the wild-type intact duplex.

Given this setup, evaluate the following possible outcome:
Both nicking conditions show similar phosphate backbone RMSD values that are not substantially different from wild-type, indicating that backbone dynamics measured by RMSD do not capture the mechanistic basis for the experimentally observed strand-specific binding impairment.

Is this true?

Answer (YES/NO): NO